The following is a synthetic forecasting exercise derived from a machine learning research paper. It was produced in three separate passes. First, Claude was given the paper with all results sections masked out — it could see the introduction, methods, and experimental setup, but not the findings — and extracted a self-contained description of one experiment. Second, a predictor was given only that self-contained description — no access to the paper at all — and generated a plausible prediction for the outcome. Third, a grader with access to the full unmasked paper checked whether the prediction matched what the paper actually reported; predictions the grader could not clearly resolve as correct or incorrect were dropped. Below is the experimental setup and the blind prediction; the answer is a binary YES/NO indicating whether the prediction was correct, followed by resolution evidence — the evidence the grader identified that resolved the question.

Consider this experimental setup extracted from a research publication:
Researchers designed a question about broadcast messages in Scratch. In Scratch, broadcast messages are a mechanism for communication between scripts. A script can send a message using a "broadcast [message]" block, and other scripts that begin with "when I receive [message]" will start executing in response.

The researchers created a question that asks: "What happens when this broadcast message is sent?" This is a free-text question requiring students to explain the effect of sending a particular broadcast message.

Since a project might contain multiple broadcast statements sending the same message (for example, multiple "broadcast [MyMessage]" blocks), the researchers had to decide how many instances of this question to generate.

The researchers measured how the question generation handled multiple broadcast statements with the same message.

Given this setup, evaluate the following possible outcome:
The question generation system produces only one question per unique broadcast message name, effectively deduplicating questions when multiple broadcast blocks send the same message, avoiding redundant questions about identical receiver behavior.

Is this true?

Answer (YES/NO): YES